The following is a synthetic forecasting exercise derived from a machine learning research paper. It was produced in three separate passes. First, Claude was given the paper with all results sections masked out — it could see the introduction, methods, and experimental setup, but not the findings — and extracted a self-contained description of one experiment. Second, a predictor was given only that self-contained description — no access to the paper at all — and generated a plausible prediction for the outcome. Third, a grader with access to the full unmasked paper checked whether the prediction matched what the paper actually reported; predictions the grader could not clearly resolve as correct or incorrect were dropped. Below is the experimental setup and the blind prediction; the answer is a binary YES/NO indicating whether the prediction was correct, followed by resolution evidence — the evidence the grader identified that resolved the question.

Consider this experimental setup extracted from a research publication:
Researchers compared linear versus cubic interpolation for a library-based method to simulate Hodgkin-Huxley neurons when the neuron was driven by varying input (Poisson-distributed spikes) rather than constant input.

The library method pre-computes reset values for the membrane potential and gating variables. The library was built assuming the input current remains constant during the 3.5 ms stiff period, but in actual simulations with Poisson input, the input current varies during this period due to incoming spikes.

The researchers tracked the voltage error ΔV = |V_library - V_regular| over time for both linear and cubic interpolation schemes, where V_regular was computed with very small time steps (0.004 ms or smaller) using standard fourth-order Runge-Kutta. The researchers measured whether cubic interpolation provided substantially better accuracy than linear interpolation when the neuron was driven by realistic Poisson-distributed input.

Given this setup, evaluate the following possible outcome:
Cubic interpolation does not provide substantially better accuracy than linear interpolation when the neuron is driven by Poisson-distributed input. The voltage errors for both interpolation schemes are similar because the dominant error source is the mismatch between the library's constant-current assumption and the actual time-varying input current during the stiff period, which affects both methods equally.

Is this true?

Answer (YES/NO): YES